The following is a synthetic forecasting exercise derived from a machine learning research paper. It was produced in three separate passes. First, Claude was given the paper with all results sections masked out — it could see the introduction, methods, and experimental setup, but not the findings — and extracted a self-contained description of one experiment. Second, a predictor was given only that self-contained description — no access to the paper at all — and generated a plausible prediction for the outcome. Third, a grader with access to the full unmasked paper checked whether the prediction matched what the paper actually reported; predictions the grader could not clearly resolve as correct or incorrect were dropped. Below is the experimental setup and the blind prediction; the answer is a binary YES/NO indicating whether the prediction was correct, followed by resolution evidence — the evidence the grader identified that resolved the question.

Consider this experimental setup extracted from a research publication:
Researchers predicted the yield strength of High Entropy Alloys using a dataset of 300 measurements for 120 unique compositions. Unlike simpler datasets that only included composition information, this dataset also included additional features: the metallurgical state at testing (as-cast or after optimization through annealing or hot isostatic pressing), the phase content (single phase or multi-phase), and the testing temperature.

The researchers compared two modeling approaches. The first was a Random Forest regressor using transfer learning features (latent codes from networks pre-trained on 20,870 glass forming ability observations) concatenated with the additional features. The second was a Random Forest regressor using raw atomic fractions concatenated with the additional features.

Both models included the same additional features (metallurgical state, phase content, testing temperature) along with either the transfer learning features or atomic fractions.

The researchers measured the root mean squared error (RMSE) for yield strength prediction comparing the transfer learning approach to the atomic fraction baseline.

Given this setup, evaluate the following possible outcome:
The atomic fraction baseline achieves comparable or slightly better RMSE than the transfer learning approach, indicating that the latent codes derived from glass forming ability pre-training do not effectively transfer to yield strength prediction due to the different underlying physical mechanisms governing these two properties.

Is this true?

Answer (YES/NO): YES